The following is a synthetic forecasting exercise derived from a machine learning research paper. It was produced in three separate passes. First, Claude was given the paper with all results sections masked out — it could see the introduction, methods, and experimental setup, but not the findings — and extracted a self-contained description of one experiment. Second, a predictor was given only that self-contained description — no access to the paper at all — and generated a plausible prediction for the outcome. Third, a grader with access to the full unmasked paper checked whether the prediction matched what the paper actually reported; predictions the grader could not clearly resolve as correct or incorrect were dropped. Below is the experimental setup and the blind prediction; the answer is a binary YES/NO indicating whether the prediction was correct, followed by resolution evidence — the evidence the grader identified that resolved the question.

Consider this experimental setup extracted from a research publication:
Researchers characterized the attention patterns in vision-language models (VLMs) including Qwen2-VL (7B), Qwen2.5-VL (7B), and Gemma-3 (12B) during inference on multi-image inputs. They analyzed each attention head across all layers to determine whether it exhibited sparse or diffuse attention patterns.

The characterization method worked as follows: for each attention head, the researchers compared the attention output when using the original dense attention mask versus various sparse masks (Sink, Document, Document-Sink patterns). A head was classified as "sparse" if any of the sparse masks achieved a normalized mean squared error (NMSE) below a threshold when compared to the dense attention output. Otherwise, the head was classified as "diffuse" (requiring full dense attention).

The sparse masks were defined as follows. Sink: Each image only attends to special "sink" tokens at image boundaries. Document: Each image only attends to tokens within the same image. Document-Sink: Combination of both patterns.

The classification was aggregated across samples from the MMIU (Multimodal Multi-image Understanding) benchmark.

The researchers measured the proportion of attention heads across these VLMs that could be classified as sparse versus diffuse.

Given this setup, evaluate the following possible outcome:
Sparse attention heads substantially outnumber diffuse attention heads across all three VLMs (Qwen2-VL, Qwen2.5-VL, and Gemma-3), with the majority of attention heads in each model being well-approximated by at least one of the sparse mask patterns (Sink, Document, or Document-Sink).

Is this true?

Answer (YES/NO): YES